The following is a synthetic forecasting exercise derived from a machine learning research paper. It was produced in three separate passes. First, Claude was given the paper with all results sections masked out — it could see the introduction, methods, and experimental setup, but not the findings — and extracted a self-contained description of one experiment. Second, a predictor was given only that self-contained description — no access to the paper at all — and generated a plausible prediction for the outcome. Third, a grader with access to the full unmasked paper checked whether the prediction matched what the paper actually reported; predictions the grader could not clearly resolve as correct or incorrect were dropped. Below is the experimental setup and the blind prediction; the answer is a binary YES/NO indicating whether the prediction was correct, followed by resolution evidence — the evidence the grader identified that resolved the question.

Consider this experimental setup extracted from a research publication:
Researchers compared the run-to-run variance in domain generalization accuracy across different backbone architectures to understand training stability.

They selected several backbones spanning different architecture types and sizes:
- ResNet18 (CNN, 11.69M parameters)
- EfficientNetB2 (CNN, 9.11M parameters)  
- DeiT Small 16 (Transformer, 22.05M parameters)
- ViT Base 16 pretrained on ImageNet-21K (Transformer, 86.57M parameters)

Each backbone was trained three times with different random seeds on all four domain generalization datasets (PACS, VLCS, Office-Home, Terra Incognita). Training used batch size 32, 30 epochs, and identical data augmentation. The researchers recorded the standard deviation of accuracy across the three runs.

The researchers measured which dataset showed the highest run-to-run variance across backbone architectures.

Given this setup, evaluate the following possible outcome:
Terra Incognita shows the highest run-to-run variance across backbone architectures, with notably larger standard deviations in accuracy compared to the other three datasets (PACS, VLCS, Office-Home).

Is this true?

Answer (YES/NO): YES